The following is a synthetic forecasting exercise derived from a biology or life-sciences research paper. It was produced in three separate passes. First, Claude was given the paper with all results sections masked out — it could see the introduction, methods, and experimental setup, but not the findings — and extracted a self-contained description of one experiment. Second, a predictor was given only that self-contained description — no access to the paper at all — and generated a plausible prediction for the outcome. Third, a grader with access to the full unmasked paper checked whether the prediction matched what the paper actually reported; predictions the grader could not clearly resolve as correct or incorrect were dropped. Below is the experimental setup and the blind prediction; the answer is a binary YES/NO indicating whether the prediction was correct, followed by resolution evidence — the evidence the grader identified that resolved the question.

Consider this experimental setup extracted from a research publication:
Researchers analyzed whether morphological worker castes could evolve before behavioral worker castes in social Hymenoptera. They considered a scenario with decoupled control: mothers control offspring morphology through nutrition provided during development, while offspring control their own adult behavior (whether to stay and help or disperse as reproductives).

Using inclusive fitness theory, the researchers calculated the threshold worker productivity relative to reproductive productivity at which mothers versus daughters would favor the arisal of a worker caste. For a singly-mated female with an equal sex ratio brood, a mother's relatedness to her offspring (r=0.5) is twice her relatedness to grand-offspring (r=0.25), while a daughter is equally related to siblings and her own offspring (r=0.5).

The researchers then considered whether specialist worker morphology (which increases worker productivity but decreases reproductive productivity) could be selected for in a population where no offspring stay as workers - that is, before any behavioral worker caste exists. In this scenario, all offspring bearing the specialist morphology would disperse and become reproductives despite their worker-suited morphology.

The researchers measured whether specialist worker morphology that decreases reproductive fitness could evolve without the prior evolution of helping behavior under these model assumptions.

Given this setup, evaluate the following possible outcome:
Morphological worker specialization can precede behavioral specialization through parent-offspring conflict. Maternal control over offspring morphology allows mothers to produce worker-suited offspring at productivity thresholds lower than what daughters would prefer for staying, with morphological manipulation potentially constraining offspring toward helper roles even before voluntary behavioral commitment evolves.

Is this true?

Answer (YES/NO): NO